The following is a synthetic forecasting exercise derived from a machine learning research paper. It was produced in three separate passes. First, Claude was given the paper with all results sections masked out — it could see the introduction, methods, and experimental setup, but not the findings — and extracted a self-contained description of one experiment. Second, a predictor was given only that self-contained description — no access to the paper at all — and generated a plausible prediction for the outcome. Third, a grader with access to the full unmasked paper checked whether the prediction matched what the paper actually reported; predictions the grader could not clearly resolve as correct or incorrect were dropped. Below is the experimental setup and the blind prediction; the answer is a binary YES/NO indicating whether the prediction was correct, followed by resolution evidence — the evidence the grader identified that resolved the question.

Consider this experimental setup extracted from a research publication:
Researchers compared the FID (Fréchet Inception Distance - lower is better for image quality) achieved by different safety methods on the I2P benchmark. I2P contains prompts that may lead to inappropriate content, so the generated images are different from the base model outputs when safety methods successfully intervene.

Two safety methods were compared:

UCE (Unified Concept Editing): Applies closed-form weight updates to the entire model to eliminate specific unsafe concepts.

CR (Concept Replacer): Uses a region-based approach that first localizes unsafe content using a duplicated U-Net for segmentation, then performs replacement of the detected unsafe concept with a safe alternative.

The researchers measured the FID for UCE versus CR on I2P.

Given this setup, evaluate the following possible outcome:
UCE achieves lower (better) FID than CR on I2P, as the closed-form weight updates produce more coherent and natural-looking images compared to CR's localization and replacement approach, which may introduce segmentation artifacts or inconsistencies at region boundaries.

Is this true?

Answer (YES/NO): YES